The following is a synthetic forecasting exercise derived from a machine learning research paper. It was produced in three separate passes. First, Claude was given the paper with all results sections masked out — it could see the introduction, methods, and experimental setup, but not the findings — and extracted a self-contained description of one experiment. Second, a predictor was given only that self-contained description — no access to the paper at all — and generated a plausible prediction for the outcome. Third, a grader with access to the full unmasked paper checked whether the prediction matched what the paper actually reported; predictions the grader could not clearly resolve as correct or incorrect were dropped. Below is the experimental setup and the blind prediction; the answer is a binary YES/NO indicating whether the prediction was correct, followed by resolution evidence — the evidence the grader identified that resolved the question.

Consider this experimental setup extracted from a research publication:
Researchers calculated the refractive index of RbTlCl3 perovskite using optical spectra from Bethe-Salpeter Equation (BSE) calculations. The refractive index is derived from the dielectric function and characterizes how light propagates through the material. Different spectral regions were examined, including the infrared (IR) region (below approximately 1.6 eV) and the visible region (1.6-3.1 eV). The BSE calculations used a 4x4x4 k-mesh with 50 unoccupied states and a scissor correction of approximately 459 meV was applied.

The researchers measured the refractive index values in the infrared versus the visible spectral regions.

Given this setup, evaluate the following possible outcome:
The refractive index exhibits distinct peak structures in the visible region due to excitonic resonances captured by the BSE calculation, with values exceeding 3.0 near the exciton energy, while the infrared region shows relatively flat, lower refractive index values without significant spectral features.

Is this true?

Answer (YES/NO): NO